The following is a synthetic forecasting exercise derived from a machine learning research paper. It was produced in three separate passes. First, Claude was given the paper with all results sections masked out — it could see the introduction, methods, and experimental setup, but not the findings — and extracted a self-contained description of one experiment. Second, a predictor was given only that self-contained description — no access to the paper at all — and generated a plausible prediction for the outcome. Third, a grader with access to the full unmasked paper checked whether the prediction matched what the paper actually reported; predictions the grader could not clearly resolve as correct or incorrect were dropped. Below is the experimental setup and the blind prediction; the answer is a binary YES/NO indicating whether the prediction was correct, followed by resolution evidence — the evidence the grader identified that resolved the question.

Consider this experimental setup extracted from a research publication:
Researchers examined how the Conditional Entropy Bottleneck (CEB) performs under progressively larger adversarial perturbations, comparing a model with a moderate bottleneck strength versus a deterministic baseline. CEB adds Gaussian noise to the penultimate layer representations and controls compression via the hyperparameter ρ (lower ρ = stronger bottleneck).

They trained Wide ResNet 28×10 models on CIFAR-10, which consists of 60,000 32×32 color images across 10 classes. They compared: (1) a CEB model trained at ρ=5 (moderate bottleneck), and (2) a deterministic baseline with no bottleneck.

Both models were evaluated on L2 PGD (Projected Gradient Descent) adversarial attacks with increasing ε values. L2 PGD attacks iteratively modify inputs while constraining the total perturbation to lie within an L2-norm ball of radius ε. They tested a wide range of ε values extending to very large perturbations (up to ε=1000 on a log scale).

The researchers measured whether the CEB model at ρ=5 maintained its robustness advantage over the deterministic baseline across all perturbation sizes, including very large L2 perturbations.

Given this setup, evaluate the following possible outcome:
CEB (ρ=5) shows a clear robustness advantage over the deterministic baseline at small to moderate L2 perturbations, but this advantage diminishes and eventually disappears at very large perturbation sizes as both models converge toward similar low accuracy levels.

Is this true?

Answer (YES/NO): NO